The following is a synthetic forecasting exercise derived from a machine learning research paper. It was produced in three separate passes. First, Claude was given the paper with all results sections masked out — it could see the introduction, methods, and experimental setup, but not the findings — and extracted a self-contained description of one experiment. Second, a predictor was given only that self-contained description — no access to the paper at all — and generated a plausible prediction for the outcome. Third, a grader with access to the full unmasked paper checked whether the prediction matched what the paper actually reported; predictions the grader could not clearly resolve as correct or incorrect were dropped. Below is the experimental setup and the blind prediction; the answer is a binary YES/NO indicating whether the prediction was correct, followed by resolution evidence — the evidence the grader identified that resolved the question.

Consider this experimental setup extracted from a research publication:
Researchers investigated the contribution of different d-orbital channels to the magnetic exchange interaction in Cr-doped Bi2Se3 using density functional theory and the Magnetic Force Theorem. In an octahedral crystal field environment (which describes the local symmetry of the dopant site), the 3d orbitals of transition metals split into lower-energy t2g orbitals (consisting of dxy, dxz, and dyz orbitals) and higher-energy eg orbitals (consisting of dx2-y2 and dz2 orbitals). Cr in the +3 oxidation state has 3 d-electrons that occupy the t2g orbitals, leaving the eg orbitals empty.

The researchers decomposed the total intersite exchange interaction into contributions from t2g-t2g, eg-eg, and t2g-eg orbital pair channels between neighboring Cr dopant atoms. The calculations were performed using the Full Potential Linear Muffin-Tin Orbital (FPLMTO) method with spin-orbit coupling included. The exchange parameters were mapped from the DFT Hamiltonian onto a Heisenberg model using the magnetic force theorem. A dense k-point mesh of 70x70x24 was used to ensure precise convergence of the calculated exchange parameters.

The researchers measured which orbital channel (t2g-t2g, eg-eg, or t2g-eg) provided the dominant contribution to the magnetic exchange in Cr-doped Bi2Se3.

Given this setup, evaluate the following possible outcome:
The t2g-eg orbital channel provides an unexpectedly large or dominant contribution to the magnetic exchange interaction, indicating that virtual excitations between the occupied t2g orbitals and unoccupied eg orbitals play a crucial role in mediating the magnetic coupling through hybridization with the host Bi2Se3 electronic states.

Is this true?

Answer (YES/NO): YES